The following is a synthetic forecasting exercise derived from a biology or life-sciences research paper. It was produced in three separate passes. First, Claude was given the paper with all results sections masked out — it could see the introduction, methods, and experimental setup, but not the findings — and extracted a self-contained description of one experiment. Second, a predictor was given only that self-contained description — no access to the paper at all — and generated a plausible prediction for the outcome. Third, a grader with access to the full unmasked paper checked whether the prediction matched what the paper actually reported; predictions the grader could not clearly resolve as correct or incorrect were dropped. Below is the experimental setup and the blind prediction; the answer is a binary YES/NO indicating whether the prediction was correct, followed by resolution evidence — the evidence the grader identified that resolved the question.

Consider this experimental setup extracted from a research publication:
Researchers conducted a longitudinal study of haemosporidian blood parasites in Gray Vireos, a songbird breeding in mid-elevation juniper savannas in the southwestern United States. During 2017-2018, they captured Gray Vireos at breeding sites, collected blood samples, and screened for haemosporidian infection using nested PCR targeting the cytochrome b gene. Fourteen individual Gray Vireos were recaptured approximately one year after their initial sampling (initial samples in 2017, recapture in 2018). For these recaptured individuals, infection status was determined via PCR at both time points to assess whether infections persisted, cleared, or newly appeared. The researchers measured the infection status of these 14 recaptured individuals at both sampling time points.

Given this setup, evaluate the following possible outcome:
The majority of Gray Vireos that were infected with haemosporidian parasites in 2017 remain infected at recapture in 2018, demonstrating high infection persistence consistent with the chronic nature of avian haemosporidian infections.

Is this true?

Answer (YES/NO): YES